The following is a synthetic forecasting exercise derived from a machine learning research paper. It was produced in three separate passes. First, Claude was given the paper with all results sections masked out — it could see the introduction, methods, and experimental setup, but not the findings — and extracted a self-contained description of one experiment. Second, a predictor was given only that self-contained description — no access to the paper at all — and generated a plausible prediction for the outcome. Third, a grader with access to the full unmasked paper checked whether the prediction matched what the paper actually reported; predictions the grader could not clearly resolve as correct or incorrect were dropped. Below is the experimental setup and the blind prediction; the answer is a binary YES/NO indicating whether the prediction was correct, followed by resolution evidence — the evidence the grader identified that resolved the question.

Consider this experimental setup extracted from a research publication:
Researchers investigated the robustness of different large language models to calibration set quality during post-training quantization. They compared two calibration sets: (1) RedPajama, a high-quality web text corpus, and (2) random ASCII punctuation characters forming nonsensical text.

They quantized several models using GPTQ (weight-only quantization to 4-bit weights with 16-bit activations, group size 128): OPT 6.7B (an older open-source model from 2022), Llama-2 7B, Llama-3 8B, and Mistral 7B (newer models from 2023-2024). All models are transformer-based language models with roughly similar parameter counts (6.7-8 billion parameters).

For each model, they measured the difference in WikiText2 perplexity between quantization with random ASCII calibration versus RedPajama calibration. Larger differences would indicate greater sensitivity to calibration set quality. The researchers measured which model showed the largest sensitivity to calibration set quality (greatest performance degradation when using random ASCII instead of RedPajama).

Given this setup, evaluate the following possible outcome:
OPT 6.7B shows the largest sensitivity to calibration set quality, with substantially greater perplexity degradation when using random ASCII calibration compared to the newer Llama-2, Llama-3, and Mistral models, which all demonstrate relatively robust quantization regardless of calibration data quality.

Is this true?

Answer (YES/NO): YES